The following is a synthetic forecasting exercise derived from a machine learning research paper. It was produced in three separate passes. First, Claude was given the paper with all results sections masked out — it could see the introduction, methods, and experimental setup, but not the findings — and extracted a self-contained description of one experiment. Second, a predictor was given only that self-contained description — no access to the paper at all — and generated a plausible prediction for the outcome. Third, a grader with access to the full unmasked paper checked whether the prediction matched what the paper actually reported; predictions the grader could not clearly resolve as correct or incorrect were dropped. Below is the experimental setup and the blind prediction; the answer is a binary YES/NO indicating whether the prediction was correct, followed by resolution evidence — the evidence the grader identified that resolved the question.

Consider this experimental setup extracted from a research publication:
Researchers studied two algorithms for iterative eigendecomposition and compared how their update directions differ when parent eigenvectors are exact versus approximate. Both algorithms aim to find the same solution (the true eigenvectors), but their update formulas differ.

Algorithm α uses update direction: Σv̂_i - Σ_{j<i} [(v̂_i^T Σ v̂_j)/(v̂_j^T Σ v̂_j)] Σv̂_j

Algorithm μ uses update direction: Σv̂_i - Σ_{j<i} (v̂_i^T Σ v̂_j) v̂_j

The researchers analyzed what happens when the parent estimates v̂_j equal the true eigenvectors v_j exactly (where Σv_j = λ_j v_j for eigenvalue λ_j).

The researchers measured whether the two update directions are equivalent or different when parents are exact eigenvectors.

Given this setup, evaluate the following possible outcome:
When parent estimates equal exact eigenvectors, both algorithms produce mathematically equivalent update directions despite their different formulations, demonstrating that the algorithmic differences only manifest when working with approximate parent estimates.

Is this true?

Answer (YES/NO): YES